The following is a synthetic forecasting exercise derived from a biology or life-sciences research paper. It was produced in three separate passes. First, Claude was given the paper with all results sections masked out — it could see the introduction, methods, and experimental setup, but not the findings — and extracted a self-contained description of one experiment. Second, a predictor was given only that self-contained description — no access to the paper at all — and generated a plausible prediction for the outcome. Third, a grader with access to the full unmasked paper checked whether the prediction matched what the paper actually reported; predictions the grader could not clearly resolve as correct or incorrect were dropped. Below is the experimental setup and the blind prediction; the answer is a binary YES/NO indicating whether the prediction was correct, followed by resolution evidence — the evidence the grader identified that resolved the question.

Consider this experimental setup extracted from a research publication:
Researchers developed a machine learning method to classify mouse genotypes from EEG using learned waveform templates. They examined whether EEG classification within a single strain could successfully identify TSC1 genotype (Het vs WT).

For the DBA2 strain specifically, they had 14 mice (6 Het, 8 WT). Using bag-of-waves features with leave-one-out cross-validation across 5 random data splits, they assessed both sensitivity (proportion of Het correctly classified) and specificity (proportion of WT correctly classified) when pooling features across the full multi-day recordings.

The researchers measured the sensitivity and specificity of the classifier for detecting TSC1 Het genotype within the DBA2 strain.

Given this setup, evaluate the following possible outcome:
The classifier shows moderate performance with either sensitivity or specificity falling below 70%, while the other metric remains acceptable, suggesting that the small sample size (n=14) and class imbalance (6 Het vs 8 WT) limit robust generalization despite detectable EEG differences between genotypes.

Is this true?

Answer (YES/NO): YES